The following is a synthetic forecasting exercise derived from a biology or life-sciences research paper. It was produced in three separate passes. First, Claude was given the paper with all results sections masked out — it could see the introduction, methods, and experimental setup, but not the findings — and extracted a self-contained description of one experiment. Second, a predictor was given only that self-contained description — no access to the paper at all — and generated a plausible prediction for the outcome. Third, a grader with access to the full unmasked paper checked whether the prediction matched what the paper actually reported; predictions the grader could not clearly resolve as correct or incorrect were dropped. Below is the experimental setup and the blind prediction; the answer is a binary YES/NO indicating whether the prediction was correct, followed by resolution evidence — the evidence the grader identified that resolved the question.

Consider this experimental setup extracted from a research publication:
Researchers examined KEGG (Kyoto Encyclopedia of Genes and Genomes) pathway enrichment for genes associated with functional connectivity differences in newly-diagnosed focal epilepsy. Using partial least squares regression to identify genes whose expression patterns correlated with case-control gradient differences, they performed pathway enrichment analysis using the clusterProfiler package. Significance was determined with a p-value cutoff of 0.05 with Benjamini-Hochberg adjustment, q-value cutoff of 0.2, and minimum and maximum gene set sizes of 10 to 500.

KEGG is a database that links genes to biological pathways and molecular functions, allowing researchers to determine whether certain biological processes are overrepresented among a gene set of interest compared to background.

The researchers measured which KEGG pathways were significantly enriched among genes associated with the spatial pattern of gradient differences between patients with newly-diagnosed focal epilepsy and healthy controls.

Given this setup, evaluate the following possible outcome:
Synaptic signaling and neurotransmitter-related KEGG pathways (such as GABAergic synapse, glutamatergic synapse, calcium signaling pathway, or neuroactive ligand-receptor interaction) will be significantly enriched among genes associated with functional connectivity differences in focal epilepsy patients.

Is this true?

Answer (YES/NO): YES